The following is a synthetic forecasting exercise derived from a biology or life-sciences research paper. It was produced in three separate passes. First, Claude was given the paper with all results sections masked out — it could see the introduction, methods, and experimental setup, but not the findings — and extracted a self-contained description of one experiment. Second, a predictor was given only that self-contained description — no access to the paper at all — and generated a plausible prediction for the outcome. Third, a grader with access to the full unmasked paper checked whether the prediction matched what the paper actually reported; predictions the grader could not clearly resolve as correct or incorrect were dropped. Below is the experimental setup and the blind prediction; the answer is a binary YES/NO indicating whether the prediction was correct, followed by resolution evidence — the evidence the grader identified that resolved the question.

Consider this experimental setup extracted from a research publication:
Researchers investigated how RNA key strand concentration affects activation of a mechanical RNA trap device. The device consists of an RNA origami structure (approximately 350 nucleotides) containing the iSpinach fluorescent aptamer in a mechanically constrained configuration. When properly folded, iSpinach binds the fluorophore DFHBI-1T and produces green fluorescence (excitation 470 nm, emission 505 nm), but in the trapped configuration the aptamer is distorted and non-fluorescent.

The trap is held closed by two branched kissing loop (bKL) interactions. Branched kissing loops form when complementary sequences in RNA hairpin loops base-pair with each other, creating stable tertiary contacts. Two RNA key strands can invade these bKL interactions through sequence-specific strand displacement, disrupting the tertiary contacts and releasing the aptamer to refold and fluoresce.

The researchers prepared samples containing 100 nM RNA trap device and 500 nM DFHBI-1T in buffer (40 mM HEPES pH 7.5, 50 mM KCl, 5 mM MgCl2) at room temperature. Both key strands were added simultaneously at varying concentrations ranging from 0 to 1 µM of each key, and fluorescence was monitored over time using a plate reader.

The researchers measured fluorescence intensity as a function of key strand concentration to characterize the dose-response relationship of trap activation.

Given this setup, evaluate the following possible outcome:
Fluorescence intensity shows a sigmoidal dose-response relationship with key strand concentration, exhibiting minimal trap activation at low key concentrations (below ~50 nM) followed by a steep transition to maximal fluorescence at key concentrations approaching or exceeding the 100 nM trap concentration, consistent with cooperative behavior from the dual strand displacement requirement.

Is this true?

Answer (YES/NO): NO